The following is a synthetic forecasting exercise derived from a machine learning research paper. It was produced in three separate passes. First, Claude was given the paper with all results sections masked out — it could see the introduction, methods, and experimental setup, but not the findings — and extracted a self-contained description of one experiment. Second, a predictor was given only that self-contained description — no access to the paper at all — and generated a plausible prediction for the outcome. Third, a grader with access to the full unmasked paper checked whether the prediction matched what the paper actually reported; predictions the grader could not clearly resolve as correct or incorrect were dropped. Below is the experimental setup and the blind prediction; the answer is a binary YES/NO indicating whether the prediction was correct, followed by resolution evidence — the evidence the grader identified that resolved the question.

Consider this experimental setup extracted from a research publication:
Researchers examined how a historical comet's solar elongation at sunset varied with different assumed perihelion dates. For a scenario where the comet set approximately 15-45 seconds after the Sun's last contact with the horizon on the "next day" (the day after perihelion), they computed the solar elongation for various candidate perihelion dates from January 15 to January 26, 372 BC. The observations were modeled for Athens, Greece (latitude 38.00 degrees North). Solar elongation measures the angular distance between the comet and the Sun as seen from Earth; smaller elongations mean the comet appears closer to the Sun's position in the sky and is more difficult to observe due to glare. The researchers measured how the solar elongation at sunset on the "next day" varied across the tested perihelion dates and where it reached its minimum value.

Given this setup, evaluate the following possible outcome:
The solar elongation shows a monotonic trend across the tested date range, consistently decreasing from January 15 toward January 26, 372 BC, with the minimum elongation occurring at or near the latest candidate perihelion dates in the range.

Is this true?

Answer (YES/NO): NO